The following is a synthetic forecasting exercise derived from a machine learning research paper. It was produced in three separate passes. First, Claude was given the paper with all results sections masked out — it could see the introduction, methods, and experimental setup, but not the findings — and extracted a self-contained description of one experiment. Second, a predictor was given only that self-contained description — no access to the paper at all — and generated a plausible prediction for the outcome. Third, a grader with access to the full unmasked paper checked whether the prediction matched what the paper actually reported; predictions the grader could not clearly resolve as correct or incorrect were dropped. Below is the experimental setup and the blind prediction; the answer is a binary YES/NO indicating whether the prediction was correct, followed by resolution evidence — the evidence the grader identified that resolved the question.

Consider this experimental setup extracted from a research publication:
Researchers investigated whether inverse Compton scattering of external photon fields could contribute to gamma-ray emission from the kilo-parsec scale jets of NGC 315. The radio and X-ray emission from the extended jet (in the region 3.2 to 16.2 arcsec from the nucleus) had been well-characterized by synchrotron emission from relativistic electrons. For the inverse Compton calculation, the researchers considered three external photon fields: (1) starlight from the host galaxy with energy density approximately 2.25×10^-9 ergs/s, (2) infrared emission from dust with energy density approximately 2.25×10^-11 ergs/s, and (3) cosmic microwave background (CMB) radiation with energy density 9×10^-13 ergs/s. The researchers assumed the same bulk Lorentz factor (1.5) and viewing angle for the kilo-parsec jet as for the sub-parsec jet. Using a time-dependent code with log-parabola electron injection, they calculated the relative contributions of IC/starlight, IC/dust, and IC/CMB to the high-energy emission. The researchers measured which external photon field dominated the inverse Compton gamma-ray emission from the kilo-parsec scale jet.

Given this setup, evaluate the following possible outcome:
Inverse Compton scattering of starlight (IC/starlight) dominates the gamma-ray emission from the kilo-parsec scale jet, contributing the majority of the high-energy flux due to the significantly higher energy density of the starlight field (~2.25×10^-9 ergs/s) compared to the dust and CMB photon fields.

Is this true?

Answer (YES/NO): YES